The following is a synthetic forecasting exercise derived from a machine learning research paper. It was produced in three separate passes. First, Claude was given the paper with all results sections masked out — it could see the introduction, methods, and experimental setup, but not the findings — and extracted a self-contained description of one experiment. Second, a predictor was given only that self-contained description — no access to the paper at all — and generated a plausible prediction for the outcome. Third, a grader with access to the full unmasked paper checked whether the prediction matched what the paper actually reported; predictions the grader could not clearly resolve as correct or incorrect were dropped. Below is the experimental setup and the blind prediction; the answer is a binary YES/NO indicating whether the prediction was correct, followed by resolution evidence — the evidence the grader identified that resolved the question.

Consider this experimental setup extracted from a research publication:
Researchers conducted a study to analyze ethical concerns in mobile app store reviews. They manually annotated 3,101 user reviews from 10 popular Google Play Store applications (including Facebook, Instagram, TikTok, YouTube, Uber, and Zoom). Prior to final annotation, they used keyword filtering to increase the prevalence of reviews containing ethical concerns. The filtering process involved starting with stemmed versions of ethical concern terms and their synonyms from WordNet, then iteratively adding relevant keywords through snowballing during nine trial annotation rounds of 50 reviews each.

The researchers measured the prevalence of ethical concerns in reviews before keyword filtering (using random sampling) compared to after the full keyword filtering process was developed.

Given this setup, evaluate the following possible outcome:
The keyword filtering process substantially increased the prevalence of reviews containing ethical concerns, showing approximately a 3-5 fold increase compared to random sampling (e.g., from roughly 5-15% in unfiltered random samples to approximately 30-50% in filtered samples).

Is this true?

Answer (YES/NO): NO